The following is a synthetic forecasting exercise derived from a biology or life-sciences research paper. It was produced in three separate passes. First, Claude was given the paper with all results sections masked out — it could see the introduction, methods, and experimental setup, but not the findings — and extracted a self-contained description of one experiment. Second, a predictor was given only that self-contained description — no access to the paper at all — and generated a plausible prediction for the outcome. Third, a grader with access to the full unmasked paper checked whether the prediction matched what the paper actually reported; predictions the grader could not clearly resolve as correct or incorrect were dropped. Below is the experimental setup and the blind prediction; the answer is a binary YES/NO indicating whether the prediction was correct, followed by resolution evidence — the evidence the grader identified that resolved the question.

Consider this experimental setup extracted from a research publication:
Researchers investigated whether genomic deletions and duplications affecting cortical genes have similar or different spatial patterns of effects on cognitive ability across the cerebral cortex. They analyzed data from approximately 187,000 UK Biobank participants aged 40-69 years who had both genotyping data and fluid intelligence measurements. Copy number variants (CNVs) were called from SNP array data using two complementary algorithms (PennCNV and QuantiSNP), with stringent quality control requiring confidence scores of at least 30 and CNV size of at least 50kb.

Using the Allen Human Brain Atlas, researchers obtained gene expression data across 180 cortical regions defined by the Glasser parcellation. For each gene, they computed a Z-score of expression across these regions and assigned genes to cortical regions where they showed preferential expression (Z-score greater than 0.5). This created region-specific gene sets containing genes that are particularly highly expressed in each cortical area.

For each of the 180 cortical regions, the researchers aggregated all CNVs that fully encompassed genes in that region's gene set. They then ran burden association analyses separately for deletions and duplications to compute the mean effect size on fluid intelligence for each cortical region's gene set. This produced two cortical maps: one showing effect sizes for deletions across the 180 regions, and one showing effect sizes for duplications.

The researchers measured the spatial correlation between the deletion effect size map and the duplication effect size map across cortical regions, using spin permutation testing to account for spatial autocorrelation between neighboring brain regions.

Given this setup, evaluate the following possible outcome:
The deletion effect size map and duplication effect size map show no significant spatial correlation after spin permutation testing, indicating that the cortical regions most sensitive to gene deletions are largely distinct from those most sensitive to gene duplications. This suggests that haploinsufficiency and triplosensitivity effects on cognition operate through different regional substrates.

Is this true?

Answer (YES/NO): NO